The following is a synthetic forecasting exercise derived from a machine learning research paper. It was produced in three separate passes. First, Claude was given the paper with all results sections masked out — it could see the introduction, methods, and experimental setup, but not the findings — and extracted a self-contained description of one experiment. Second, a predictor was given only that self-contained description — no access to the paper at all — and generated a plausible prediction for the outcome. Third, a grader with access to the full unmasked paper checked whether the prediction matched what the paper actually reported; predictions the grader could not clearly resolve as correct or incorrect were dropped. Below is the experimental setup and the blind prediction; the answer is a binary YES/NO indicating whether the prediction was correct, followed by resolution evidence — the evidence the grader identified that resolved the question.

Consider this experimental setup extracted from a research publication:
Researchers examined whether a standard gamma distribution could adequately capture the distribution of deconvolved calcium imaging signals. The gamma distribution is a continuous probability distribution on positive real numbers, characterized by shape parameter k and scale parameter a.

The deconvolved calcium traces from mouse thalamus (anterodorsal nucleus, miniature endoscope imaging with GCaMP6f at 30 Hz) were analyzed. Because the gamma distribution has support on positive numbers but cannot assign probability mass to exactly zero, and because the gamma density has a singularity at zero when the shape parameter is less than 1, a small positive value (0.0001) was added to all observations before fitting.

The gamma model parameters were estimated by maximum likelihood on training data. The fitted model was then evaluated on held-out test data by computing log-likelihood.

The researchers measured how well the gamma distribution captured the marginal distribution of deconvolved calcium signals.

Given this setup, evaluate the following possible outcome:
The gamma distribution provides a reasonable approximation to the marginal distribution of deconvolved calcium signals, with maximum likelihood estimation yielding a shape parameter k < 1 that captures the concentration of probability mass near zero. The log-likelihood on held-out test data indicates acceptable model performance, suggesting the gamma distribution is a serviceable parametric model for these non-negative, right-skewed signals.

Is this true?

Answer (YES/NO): NO